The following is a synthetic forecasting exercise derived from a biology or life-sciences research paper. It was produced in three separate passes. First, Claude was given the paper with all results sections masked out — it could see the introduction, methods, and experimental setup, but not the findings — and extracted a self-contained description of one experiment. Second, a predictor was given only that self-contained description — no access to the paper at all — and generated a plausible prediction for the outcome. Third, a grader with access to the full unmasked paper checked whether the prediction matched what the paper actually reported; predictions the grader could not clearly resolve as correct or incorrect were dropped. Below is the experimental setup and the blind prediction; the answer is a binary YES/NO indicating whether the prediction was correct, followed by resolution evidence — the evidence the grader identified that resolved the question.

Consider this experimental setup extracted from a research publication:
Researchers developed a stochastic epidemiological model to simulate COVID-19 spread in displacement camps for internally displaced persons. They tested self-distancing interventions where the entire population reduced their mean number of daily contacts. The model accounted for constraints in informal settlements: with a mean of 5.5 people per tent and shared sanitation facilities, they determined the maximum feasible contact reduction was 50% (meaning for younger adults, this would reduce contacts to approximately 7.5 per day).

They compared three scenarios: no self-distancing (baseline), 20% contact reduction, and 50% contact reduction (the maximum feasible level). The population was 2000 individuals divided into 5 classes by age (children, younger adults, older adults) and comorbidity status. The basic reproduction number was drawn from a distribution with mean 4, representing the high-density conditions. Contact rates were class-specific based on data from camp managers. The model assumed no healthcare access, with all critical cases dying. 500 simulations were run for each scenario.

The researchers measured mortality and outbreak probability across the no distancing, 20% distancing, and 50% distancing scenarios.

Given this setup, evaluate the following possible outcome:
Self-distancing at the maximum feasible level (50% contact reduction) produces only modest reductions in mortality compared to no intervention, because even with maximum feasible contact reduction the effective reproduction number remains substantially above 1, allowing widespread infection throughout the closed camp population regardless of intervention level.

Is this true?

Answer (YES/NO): NO